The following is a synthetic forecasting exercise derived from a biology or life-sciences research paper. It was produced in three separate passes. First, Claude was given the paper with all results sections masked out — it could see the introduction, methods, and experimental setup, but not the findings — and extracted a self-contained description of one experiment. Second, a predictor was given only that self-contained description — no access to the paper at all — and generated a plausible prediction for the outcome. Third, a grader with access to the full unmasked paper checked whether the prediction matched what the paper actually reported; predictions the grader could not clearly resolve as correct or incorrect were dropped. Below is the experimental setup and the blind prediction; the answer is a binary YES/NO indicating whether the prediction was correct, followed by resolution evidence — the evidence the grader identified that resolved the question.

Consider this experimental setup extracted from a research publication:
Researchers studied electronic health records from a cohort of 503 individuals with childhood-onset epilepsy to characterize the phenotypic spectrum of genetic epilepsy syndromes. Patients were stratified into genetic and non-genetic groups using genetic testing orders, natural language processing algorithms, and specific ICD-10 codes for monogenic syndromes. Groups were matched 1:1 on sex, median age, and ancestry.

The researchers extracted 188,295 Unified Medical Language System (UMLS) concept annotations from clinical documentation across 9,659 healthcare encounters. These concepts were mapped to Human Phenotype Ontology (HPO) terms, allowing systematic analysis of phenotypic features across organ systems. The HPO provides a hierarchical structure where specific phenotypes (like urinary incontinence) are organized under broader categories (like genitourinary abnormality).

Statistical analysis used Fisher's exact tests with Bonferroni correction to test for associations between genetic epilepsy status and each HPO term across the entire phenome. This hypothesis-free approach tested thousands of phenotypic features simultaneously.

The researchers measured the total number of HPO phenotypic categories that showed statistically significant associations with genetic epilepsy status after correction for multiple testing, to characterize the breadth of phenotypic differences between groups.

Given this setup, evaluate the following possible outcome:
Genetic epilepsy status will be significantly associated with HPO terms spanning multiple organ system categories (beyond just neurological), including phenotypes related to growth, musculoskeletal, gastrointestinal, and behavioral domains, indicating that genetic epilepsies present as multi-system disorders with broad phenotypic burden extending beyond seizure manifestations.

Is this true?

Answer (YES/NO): YES